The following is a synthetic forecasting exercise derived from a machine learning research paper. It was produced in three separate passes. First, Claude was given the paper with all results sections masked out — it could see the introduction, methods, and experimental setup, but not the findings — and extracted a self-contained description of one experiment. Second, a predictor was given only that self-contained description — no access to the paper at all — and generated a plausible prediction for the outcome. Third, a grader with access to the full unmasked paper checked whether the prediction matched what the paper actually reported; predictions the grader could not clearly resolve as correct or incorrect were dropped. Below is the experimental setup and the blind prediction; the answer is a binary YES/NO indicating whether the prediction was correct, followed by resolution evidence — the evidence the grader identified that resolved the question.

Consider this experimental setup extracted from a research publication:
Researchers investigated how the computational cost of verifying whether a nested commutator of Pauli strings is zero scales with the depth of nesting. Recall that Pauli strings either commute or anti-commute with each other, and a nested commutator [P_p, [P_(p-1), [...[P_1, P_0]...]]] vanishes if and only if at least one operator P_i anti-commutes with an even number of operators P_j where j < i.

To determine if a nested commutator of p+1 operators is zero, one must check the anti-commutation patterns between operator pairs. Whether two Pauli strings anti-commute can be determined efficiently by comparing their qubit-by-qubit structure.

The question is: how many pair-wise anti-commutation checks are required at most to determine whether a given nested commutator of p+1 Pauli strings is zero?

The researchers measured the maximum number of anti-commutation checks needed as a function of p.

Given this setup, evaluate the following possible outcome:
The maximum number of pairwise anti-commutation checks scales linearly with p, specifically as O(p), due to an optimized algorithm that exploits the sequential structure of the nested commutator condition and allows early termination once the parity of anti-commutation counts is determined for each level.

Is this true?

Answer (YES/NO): NO